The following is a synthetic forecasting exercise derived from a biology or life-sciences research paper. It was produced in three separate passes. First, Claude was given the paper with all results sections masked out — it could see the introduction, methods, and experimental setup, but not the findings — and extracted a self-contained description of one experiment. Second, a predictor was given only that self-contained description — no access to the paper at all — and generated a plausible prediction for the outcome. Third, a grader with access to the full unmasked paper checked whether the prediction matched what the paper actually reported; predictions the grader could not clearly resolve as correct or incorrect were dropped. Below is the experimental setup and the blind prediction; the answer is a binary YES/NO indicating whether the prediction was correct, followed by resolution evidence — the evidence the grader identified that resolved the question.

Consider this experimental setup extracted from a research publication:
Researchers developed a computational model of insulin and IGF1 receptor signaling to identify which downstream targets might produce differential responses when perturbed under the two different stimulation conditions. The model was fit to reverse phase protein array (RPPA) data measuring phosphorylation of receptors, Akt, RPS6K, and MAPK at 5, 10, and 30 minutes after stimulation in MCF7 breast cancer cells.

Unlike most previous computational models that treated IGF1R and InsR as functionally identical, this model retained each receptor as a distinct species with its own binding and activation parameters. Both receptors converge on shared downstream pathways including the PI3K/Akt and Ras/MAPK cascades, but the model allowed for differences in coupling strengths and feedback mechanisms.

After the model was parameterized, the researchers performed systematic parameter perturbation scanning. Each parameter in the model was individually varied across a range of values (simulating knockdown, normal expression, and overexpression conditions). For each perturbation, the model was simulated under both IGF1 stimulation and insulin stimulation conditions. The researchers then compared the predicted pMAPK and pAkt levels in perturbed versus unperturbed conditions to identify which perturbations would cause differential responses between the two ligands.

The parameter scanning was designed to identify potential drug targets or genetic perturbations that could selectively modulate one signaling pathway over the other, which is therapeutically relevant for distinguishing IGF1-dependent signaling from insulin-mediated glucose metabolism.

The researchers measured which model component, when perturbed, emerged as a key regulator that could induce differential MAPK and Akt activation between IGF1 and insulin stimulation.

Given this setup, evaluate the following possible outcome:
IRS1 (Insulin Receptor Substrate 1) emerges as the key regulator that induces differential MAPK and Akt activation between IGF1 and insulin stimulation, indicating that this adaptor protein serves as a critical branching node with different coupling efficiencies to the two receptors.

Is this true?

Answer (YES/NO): YES